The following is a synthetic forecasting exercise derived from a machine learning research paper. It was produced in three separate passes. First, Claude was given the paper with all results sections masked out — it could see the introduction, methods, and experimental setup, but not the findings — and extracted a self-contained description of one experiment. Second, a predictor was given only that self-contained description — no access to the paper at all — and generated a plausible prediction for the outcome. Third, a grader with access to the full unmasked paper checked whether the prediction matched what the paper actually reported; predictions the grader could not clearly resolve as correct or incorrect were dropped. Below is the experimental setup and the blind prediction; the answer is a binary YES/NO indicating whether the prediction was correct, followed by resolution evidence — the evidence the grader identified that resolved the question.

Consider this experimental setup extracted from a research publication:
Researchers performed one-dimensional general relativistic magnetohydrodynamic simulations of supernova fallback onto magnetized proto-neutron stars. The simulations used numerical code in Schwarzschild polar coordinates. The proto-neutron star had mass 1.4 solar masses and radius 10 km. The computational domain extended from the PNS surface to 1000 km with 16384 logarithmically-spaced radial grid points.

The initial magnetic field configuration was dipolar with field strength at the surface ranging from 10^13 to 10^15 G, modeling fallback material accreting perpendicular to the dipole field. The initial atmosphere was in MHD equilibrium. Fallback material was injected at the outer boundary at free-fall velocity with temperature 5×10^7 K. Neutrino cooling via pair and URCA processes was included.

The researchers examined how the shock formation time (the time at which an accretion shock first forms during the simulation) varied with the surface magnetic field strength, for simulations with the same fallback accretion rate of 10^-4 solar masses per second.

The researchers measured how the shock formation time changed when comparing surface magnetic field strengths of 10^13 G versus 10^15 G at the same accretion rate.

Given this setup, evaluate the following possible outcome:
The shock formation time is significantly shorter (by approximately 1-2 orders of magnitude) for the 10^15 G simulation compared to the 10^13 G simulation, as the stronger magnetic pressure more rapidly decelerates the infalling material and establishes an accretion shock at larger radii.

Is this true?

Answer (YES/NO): NO